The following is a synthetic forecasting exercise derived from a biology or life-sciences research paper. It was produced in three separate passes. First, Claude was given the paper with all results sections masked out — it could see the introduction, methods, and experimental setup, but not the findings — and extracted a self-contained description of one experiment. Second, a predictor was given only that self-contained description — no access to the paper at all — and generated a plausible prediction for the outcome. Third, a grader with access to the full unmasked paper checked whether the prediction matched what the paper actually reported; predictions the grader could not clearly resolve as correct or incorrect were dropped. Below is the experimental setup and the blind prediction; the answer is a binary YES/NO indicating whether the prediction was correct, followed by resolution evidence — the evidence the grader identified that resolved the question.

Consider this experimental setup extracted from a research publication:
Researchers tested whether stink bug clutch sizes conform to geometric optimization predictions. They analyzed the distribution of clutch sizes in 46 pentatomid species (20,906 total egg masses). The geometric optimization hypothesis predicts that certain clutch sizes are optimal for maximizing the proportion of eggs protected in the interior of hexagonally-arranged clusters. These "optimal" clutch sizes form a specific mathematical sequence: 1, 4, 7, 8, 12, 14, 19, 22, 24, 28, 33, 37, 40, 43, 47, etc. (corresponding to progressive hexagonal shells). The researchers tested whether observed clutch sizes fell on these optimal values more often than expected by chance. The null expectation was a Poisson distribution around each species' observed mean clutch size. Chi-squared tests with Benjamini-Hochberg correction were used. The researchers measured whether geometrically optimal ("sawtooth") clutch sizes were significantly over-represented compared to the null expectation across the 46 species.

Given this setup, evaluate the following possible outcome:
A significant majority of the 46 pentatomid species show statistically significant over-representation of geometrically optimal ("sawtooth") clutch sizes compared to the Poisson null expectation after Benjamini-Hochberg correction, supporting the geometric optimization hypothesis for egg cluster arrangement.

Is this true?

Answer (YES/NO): NO